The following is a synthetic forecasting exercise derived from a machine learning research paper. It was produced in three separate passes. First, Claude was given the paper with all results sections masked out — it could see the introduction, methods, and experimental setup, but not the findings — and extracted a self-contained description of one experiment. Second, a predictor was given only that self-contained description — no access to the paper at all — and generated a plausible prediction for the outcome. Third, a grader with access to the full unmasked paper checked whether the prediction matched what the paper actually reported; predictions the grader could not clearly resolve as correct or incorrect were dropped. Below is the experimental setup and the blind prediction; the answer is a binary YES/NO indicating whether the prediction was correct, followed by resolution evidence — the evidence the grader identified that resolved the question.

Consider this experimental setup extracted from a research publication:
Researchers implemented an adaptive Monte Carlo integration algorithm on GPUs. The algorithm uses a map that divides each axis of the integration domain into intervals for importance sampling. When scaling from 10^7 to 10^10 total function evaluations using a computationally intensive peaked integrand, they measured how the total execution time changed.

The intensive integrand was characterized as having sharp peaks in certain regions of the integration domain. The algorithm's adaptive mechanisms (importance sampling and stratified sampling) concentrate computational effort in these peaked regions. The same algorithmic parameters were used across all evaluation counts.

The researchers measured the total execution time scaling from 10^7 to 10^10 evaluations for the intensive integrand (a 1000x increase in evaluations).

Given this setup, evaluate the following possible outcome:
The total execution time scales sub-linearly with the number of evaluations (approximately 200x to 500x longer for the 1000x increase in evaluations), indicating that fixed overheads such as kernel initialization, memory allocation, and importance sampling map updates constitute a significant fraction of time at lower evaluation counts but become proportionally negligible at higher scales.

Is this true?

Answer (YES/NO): NO